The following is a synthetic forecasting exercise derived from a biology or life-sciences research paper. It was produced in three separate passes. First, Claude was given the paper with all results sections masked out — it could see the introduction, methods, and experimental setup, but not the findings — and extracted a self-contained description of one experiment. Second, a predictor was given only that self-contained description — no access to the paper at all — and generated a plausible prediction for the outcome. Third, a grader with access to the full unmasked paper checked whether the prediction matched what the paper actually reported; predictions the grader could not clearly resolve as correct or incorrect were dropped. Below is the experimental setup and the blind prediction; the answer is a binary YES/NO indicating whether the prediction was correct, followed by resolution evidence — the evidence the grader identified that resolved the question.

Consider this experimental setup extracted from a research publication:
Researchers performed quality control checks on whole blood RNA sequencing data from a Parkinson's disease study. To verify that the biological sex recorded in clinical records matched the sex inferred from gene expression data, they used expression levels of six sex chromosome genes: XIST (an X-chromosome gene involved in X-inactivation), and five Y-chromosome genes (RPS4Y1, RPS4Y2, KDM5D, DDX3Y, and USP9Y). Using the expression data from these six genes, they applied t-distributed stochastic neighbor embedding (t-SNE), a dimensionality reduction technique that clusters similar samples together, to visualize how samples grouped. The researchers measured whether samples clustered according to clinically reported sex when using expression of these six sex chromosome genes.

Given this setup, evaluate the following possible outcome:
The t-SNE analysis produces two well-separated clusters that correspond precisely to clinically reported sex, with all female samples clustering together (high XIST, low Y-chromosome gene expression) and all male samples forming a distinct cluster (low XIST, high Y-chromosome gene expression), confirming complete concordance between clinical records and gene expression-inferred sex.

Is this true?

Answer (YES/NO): NO